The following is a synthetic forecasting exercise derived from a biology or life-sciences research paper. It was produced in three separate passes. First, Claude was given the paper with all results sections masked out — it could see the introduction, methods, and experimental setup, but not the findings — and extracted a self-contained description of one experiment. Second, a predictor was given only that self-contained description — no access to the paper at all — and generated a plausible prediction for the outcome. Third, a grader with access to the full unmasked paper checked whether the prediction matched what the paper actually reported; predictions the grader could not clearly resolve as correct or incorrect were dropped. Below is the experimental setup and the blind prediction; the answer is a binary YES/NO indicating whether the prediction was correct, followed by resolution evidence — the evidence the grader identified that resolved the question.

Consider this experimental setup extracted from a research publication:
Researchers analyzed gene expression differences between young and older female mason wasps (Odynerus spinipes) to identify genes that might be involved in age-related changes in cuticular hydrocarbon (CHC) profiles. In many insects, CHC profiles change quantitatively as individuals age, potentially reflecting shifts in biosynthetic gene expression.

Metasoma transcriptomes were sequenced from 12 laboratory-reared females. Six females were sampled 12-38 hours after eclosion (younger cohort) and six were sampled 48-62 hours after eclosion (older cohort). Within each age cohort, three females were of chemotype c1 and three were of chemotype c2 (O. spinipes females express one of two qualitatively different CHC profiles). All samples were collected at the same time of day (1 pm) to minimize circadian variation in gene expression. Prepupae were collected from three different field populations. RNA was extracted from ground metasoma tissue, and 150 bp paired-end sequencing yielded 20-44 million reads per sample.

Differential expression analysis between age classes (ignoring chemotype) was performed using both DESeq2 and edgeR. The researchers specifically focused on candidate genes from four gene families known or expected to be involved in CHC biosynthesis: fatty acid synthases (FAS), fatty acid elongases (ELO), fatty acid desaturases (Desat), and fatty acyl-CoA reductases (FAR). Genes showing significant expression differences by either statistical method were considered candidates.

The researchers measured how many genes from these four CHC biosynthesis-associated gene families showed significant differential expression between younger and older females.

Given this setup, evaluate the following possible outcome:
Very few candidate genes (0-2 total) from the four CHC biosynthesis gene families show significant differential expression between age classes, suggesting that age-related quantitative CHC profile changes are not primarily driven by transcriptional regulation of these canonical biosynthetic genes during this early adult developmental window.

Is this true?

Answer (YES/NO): NO